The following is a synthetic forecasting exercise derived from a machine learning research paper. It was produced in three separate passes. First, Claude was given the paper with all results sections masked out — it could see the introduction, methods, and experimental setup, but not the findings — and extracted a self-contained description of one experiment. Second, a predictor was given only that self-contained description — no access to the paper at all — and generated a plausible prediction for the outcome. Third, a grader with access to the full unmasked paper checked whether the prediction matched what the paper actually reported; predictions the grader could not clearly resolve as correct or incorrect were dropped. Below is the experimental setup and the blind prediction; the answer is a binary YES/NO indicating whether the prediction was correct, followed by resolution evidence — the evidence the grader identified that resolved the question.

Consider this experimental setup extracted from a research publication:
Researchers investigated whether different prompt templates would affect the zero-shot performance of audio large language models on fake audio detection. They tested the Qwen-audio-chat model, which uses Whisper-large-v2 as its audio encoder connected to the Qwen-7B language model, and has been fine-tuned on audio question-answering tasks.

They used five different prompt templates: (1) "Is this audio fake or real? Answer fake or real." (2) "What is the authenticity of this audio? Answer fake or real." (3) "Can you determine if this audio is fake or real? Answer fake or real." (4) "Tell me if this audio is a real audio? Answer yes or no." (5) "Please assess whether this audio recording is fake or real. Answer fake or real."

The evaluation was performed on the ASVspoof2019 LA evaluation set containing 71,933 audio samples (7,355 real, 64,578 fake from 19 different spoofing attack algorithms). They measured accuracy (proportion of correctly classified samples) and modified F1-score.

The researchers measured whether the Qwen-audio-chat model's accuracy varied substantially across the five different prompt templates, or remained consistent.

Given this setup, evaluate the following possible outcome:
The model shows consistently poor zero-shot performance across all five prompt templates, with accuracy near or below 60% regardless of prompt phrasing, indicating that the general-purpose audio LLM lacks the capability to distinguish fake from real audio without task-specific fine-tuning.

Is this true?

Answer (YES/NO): YES